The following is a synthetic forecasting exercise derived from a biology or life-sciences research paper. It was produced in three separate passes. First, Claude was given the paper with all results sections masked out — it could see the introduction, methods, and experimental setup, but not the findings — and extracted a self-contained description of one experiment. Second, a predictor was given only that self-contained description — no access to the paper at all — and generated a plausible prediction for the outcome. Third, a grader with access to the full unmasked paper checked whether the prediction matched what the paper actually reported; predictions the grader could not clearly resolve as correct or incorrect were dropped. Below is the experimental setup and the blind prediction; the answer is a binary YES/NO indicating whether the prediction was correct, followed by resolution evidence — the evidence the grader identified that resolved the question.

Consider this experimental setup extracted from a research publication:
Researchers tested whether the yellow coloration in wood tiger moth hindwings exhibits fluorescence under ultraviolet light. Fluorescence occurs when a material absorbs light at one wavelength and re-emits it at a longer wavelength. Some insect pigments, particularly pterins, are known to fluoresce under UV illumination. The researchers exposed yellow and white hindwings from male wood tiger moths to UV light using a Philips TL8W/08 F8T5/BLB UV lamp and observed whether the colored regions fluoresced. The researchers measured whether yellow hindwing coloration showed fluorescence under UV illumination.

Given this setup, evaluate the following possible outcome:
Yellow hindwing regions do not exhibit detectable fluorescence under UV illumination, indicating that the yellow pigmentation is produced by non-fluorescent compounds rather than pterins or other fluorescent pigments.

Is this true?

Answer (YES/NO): YES